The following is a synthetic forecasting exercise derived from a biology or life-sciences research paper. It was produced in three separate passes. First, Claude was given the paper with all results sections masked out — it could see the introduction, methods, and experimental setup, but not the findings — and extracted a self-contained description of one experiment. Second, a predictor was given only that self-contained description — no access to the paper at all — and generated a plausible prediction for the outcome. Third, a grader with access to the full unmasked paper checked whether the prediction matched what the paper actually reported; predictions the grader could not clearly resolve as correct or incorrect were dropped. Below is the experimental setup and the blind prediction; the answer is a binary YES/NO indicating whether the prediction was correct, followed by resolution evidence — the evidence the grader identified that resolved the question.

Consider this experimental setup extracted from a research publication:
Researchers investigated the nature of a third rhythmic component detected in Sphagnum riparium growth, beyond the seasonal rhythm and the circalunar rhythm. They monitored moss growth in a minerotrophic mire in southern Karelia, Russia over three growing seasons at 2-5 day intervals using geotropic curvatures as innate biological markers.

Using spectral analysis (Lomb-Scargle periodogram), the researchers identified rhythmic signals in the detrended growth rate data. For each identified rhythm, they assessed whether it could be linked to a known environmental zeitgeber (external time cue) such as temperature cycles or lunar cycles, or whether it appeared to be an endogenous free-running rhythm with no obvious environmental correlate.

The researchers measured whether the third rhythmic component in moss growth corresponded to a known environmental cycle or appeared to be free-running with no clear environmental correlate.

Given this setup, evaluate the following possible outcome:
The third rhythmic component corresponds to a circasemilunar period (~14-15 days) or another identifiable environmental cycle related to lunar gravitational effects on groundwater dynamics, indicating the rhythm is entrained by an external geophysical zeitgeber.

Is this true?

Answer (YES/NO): NO